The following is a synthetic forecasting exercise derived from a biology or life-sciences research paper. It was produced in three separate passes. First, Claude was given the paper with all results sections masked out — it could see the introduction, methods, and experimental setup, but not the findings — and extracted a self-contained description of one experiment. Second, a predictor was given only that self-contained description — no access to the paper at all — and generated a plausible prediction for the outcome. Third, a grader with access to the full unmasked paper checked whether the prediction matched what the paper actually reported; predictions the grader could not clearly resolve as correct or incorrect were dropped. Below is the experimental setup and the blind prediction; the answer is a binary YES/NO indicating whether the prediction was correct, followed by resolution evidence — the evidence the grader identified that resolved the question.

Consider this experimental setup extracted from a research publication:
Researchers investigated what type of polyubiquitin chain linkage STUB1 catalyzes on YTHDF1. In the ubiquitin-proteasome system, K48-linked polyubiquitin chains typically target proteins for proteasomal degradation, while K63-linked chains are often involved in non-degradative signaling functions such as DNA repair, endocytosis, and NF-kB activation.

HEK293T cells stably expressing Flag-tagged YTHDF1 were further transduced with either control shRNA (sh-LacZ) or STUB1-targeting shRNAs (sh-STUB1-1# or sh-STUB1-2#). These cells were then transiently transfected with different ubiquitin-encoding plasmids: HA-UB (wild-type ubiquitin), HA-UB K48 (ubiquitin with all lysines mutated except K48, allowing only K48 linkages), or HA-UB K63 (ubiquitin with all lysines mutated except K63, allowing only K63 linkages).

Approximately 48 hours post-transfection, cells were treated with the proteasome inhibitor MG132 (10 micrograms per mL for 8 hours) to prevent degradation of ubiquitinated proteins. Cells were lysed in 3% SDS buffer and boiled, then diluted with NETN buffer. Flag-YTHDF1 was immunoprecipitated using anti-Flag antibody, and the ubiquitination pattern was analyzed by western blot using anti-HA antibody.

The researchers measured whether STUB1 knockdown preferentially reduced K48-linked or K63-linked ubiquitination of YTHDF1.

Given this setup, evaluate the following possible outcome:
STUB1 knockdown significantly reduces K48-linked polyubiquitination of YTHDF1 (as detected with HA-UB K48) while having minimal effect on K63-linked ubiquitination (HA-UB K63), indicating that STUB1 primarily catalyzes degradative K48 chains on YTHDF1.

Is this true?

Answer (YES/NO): YES